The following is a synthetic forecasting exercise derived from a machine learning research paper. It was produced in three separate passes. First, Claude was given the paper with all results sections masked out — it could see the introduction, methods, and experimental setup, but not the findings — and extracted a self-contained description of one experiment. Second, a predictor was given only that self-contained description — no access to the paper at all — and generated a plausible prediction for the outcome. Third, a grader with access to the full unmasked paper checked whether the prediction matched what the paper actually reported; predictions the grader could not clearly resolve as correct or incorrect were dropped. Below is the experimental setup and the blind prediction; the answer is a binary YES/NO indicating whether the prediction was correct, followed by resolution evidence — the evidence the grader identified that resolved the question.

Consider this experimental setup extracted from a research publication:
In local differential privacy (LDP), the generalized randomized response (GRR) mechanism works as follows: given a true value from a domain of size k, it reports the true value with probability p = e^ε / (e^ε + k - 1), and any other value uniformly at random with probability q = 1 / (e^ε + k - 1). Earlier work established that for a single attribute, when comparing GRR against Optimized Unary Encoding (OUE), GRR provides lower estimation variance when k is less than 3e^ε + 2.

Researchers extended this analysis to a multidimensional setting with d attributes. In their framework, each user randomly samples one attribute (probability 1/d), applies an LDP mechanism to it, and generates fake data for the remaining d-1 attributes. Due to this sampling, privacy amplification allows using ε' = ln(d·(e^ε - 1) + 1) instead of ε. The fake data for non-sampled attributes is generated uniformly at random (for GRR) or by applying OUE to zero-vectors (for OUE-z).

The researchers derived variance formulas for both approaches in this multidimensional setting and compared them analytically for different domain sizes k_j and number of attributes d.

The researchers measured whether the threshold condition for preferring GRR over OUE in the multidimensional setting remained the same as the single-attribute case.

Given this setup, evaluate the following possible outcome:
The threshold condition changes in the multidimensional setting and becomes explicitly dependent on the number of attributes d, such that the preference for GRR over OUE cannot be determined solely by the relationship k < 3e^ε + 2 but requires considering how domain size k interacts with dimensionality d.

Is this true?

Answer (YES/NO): YES